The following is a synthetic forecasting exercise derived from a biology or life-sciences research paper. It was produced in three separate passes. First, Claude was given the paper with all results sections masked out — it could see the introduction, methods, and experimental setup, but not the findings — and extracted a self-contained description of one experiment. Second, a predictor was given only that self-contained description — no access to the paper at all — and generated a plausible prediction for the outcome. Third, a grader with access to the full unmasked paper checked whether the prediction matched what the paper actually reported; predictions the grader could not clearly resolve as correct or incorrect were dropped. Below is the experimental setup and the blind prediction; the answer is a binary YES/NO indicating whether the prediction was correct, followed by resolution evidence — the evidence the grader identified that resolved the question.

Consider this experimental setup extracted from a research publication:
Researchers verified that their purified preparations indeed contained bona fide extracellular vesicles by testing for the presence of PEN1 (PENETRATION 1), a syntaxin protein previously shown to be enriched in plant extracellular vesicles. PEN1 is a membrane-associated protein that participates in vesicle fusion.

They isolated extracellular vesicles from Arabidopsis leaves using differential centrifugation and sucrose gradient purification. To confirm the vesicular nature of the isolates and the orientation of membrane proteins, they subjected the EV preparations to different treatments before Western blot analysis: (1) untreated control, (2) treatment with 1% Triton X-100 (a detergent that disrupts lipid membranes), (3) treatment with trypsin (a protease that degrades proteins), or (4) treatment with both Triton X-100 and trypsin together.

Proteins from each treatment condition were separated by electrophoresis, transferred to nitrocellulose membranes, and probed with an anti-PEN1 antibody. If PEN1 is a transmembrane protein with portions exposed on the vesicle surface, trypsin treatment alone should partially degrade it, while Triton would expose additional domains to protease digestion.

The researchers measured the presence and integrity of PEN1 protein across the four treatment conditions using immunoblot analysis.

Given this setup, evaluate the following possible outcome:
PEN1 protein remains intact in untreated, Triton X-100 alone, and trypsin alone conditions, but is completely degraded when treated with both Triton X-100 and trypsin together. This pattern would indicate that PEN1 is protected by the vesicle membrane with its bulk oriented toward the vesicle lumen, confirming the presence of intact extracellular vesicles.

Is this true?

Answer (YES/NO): NO